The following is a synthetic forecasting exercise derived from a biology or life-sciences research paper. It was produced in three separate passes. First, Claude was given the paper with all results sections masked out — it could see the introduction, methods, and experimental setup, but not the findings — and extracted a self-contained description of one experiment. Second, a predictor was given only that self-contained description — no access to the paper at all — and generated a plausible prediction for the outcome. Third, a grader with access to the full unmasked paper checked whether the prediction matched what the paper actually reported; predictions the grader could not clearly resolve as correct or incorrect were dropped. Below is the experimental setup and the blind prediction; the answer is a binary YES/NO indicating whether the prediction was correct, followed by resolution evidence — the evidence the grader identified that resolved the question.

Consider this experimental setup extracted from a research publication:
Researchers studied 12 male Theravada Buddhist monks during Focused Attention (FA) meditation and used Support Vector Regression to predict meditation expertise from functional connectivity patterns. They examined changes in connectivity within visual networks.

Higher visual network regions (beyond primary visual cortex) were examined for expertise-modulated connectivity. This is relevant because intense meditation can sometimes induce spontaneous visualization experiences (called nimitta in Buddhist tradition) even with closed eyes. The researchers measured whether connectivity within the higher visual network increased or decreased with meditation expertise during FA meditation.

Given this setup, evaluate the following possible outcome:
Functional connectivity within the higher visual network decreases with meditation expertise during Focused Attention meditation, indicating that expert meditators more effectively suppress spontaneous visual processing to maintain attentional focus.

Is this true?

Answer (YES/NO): NO